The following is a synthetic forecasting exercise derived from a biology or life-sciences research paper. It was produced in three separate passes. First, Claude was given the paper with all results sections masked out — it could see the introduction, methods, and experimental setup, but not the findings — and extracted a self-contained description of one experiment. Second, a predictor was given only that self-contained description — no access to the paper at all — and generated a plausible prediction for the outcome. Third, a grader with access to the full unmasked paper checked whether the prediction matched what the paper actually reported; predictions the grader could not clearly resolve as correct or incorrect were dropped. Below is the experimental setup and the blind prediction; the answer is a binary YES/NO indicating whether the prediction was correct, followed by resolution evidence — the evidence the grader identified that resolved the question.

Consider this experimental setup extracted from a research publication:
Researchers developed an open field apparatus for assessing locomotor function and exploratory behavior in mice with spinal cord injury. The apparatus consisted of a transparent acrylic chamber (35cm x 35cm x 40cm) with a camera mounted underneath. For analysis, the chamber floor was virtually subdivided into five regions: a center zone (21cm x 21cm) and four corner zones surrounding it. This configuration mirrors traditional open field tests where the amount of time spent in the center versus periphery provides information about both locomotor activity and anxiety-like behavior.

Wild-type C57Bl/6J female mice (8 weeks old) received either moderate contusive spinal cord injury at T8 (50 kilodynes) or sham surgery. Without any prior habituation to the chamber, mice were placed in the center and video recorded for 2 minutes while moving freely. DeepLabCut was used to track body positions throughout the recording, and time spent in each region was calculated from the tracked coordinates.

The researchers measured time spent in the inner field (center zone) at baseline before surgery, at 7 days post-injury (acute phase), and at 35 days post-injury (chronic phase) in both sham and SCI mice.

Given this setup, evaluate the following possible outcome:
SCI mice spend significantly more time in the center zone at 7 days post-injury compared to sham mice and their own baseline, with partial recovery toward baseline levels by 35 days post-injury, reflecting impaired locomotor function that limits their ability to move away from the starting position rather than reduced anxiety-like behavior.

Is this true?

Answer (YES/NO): NO